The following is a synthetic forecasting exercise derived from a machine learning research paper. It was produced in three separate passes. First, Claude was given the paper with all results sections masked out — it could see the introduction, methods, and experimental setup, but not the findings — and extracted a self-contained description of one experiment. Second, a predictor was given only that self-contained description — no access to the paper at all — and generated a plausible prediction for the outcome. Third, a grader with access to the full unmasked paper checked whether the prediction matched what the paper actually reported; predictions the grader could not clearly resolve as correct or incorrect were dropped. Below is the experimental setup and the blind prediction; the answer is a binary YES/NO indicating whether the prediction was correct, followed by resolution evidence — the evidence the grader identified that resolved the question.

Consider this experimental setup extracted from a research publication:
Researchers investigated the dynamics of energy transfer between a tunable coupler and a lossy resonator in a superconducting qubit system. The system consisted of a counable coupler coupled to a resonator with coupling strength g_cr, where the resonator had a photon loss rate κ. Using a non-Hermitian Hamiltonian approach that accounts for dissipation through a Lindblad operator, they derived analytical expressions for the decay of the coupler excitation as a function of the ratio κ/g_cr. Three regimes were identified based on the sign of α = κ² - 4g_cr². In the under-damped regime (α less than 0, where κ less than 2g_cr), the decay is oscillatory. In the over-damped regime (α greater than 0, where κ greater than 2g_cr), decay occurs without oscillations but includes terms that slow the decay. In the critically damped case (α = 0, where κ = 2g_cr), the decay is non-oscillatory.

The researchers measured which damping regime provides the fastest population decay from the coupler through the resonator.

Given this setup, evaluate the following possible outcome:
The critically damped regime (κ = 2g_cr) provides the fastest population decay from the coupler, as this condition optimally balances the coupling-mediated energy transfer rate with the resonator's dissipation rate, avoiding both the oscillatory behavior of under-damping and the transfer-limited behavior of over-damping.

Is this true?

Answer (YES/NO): YES